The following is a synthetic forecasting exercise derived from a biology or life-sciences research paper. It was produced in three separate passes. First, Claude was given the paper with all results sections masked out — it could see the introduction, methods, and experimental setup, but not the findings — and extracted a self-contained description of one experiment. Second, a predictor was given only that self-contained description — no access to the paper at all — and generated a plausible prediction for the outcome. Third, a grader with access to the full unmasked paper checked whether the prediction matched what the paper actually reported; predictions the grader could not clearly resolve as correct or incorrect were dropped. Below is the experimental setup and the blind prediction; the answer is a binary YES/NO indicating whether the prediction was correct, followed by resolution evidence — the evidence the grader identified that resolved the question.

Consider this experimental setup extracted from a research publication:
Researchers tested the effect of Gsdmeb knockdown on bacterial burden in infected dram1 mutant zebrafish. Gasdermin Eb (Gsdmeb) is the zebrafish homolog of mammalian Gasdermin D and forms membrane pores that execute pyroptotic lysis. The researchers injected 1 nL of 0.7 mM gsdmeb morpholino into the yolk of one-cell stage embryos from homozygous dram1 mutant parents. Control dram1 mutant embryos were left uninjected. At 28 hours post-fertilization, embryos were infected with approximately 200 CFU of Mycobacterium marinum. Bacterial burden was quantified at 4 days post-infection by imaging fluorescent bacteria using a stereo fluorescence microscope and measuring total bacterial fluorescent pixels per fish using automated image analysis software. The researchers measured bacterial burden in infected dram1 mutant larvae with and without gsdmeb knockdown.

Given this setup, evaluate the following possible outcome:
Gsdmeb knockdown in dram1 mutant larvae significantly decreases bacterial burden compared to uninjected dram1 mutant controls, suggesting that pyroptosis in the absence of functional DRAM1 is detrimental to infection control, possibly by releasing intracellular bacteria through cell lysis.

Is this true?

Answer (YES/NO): YES